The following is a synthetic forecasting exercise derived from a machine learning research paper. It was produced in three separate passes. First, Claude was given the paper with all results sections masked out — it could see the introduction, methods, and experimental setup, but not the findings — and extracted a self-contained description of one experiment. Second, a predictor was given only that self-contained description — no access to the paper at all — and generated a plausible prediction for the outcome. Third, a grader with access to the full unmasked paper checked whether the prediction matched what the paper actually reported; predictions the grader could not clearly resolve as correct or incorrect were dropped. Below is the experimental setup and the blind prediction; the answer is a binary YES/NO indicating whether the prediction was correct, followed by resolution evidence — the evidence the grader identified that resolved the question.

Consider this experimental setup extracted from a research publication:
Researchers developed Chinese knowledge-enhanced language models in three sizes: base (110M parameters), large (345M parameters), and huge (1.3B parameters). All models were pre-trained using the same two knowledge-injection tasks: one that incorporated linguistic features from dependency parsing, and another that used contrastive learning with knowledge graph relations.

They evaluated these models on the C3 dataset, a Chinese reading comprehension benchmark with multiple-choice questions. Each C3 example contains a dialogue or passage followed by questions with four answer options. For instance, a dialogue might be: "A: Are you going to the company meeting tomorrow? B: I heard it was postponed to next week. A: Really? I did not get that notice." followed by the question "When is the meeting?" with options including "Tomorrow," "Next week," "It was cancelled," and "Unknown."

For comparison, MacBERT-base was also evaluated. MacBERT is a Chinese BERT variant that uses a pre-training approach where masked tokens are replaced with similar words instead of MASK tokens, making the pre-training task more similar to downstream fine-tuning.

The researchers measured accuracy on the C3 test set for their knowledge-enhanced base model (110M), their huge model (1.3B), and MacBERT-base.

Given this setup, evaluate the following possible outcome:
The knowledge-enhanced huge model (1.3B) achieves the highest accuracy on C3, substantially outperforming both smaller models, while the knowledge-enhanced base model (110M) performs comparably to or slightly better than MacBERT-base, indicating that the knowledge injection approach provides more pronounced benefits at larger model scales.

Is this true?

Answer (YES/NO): NO